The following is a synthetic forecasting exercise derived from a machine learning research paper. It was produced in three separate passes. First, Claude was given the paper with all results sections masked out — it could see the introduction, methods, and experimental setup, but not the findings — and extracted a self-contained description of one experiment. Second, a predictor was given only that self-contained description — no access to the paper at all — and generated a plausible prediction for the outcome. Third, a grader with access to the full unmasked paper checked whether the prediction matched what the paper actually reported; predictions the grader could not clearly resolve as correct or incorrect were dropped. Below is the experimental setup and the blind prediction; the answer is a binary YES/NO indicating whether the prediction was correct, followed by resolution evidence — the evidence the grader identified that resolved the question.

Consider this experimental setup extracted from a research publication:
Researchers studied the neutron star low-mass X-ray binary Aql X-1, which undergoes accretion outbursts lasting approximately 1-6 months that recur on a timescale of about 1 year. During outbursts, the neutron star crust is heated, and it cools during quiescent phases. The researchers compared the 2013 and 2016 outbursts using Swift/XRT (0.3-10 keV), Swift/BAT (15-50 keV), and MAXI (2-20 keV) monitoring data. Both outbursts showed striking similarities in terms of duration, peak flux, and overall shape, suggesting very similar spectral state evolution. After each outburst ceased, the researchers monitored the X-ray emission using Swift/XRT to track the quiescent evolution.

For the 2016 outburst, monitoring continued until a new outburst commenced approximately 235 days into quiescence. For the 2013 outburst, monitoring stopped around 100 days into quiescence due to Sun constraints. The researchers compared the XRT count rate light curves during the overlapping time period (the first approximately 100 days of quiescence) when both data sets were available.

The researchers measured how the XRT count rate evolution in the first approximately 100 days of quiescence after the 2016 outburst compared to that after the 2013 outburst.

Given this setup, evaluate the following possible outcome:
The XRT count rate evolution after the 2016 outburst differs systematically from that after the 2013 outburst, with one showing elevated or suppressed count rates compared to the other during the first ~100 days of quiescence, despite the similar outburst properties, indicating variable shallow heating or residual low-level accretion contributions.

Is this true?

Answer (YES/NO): YES